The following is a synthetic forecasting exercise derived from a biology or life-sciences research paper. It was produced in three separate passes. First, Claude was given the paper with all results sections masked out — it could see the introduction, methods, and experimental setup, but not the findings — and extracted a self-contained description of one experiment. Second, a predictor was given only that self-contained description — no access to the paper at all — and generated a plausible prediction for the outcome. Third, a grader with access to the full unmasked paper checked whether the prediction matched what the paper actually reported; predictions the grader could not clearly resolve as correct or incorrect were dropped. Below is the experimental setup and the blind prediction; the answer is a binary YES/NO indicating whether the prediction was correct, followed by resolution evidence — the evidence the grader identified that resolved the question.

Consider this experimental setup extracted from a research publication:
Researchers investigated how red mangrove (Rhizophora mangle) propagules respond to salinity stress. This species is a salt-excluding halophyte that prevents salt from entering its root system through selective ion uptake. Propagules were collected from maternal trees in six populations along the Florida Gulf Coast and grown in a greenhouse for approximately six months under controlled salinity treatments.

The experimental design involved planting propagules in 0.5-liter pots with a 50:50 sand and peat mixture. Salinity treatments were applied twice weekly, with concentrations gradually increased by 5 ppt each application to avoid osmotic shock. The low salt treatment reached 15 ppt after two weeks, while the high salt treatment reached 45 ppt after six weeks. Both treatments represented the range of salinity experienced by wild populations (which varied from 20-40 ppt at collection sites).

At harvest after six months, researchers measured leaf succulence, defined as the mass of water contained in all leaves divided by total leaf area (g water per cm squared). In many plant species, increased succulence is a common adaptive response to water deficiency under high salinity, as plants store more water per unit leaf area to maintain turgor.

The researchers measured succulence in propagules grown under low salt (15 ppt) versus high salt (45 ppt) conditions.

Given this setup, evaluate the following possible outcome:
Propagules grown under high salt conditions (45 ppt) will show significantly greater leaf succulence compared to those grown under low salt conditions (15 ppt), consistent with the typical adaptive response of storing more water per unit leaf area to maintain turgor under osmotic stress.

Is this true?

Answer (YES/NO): NO